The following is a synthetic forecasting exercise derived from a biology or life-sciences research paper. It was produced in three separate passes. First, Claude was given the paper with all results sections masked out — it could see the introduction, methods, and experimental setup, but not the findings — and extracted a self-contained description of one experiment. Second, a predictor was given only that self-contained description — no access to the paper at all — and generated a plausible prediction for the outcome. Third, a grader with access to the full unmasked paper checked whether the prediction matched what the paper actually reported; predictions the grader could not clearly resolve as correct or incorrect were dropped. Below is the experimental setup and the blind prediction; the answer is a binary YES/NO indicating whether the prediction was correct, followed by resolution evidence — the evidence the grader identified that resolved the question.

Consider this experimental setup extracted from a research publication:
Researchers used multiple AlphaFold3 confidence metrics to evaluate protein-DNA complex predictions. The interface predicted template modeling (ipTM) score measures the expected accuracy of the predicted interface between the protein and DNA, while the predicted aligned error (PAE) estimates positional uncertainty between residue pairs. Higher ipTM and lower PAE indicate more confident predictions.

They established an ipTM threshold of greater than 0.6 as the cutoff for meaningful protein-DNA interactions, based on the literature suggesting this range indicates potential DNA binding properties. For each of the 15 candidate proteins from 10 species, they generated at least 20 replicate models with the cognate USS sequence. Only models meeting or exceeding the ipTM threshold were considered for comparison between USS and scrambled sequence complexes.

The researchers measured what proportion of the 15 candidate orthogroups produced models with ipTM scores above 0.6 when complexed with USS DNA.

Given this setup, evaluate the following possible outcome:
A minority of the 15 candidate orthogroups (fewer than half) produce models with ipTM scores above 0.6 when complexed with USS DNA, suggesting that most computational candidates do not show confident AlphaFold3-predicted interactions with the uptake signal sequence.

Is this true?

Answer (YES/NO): YES